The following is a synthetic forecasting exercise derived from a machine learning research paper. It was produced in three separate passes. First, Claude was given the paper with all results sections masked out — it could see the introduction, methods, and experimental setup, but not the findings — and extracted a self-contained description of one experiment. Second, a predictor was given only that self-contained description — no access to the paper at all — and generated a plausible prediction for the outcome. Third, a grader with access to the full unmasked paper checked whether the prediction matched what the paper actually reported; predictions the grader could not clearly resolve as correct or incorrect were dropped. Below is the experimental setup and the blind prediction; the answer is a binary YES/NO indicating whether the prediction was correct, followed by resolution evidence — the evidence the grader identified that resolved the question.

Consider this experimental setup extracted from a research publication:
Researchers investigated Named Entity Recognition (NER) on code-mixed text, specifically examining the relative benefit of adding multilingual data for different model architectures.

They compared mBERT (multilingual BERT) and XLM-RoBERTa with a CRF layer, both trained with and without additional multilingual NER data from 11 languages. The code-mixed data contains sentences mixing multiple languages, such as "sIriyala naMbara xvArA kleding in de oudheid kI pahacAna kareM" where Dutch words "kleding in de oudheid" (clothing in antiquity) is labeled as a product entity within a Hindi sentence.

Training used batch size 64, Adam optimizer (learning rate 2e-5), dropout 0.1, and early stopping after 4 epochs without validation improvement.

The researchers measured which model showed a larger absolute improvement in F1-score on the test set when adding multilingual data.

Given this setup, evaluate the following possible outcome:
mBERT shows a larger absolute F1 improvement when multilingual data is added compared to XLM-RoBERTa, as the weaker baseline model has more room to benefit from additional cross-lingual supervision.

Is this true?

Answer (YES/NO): YES